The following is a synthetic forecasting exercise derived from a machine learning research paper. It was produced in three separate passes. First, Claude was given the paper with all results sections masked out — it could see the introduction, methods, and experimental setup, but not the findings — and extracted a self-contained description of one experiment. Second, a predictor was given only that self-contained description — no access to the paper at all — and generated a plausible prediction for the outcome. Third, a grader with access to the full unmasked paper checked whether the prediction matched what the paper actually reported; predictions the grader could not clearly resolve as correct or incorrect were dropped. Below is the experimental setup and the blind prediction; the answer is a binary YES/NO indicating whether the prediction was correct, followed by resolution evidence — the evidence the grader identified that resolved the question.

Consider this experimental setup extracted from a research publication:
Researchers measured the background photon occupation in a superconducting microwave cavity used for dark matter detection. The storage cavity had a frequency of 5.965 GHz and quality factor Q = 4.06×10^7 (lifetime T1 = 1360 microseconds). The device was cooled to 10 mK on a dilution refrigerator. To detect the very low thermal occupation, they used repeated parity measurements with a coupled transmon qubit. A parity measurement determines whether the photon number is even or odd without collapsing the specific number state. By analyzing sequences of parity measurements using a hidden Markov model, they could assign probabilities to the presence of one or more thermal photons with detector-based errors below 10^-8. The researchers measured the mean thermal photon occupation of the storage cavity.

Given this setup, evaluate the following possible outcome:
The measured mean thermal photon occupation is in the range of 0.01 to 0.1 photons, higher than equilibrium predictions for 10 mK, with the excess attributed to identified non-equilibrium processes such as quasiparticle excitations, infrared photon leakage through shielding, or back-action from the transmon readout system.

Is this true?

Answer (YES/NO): NO